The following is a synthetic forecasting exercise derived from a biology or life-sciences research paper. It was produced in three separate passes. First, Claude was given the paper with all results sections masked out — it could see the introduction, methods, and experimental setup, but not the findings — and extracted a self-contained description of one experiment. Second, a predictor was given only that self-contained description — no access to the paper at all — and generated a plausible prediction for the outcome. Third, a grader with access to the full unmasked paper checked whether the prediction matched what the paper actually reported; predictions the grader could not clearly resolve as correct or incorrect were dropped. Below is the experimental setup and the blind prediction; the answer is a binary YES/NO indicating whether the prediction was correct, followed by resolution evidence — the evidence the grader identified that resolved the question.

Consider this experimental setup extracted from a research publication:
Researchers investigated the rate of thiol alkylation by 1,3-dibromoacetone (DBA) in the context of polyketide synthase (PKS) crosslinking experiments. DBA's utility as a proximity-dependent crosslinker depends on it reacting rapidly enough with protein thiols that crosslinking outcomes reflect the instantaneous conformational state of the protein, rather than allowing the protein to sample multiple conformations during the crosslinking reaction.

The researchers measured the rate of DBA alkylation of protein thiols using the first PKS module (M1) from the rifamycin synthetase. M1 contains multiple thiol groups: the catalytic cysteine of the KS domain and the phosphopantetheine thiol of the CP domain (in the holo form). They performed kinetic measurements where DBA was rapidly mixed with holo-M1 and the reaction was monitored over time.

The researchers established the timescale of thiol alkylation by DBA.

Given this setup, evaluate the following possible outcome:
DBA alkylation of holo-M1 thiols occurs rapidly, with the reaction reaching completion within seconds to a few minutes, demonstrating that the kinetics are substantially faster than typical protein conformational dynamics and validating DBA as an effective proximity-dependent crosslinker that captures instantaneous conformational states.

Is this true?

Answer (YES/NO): YES